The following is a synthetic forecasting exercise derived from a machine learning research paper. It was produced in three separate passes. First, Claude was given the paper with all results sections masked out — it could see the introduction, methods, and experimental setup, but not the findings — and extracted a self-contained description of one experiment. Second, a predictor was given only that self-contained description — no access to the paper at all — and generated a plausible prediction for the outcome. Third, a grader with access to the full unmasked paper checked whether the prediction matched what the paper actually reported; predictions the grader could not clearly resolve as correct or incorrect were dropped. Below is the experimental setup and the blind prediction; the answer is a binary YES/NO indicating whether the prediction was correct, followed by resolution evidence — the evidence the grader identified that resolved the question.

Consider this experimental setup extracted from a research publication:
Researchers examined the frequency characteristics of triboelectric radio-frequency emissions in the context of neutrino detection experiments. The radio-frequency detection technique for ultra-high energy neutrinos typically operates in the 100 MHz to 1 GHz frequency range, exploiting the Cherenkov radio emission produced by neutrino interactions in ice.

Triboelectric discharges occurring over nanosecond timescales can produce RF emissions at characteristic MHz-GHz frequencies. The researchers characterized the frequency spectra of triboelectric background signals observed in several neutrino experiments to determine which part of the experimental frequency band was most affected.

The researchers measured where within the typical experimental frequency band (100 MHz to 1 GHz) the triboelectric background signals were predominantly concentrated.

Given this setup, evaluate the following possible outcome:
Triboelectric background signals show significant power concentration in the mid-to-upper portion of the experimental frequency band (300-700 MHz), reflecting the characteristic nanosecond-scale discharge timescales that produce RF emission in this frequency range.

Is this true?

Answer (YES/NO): NO